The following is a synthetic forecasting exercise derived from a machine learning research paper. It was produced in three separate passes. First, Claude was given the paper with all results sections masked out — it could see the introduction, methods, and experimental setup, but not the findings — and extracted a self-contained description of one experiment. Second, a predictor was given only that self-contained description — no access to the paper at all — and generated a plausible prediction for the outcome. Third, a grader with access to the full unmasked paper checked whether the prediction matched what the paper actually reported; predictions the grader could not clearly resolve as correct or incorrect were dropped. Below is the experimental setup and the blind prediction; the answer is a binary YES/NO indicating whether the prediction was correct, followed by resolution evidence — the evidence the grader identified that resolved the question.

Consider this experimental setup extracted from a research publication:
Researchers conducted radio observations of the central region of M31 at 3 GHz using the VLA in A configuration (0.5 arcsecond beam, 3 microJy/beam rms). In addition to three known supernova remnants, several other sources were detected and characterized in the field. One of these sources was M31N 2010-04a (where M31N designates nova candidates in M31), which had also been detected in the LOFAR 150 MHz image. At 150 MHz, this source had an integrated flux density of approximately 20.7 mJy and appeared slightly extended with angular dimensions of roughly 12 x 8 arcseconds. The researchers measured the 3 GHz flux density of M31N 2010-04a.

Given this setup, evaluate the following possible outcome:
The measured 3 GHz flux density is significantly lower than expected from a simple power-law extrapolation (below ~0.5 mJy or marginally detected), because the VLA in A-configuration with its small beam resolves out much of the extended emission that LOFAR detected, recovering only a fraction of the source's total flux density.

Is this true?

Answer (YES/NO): YES